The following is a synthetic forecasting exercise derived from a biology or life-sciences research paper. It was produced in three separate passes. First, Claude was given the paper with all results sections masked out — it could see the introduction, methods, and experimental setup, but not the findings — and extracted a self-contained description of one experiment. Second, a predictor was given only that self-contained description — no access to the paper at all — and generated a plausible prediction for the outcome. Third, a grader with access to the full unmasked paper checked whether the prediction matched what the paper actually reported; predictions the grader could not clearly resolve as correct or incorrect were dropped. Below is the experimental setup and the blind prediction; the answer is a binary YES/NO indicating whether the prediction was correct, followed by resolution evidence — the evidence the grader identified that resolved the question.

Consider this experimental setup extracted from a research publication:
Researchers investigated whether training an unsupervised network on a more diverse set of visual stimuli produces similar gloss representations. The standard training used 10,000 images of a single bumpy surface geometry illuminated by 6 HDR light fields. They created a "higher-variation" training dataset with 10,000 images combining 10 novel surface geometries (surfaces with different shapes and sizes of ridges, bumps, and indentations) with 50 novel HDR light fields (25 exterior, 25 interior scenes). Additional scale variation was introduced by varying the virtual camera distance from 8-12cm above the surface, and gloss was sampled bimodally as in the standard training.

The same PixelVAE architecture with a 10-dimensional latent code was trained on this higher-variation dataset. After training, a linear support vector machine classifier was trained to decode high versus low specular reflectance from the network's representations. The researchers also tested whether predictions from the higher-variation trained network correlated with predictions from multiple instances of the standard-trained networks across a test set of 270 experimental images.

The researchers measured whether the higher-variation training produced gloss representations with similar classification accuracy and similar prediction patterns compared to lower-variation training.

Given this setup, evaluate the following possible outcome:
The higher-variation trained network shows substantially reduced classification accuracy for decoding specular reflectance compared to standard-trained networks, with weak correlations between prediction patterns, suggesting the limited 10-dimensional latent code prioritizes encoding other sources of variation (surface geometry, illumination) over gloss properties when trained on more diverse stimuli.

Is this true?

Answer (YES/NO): NO